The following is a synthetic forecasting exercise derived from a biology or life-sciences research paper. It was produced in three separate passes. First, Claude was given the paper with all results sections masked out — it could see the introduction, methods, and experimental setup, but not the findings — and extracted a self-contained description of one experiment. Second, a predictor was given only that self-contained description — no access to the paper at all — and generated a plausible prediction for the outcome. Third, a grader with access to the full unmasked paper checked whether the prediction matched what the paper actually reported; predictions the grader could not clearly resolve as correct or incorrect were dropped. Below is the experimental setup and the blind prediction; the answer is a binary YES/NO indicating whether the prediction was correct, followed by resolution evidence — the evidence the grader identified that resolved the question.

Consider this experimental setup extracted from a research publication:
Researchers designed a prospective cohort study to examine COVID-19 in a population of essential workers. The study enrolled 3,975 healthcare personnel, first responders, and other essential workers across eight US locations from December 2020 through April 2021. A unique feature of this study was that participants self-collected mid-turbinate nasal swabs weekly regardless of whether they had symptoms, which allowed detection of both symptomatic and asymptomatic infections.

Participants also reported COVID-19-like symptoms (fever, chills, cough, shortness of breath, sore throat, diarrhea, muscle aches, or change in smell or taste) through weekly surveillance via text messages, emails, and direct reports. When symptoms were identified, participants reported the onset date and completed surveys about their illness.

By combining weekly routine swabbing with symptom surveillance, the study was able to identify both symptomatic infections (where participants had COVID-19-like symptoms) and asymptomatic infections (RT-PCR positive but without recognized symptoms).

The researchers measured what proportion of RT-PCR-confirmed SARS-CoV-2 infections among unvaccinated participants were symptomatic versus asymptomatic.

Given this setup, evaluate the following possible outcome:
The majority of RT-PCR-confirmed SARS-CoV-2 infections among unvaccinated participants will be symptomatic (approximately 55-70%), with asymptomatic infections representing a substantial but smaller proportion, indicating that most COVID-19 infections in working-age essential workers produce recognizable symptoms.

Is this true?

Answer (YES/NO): NO